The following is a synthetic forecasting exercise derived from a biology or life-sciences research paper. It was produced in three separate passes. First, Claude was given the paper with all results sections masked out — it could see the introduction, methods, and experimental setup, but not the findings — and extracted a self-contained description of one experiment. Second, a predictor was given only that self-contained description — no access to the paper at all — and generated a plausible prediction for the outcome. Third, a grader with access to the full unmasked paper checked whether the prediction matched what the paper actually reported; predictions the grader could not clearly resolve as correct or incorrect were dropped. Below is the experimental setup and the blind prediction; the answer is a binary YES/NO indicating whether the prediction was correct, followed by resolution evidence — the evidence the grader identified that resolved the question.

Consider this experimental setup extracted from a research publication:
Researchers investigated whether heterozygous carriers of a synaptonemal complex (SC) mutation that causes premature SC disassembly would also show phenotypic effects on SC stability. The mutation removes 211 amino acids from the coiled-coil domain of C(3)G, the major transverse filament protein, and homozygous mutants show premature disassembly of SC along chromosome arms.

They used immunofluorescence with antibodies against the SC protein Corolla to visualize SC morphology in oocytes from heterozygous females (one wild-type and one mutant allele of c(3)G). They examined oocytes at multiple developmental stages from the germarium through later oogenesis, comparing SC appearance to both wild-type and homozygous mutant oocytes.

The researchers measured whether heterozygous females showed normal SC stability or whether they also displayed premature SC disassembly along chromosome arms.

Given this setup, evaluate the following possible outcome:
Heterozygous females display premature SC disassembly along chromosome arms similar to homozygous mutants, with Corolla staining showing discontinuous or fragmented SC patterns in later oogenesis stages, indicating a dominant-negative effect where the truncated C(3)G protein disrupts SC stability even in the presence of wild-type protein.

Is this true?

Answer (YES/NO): YES